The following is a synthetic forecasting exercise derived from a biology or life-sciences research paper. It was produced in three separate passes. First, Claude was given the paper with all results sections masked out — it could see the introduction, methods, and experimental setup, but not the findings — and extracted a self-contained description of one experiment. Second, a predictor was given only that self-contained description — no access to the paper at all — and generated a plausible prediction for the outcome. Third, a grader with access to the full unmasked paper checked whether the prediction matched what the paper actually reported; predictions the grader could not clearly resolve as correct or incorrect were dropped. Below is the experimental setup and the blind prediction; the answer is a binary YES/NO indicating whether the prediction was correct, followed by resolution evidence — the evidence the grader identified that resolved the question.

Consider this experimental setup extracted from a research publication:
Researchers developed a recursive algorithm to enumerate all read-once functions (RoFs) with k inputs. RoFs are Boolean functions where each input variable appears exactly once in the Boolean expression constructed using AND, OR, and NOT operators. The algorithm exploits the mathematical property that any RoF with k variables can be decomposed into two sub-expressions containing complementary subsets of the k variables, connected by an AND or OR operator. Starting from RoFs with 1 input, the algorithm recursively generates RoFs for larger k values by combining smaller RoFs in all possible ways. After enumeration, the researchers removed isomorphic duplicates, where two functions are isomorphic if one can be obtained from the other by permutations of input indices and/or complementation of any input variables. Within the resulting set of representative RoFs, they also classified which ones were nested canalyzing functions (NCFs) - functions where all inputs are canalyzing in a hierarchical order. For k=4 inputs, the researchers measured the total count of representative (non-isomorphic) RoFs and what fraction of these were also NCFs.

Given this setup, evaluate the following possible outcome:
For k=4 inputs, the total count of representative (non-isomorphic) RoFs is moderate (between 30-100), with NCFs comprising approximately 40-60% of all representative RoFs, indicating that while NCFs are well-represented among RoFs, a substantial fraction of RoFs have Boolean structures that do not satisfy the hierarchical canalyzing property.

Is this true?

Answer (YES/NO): NO